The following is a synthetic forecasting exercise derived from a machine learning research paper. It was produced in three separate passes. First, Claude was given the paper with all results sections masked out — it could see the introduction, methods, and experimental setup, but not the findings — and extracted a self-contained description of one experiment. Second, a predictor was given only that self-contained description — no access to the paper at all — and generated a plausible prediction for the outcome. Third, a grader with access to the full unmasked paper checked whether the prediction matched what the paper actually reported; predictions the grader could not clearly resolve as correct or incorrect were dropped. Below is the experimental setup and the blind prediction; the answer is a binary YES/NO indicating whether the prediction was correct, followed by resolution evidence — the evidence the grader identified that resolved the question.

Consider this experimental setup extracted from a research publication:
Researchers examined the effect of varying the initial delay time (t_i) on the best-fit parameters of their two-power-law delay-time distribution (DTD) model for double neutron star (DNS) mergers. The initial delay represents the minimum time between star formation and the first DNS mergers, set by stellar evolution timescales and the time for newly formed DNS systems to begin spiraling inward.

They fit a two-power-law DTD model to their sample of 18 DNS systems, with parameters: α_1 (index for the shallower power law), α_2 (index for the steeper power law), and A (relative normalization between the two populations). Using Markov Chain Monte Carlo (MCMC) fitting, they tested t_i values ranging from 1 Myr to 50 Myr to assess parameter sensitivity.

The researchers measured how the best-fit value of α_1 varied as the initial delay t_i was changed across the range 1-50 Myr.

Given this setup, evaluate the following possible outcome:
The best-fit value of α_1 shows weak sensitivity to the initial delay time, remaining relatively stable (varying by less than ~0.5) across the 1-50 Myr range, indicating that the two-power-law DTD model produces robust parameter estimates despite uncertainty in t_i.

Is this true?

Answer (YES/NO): YES